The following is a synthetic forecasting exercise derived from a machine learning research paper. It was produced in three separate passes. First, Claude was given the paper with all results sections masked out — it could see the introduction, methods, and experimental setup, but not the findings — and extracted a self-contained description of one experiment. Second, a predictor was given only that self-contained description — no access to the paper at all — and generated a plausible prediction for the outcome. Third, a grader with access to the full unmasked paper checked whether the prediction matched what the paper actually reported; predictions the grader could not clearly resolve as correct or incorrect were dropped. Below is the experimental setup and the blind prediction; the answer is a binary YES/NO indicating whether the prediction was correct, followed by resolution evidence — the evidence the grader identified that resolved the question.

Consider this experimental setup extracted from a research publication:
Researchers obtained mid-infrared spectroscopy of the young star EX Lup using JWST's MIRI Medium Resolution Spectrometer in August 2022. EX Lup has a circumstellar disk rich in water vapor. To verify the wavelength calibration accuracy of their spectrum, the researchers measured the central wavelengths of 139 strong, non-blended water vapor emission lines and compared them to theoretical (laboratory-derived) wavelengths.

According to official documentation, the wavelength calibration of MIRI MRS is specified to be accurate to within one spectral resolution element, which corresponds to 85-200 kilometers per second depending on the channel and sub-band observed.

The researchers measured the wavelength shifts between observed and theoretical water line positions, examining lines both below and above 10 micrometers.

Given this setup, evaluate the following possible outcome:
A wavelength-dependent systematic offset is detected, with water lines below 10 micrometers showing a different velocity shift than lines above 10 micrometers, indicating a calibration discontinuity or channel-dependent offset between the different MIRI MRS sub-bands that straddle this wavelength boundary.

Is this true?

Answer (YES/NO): NO